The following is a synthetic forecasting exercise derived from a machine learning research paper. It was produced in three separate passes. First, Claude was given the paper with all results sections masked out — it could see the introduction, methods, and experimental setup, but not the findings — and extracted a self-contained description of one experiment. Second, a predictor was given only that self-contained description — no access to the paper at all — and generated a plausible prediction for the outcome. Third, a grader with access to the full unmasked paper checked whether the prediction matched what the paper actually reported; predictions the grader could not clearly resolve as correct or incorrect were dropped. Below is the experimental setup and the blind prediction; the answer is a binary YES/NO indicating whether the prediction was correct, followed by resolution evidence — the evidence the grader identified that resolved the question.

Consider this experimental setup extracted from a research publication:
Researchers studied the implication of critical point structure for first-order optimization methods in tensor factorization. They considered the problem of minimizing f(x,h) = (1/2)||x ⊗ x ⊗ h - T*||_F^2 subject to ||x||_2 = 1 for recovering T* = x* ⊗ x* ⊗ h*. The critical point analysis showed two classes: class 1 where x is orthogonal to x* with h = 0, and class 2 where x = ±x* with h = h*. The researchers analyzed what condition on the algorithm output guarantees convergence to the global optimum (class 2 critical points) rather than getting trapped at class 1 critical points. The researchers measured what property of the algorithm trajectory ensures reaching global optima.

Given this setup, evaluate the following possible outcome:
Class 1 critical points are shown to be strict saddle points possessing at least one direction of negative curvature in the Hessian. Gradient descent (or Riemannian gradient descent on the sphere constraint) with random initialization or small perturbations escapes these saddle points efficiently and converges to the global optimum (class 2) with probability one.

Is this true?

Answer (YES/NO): NO